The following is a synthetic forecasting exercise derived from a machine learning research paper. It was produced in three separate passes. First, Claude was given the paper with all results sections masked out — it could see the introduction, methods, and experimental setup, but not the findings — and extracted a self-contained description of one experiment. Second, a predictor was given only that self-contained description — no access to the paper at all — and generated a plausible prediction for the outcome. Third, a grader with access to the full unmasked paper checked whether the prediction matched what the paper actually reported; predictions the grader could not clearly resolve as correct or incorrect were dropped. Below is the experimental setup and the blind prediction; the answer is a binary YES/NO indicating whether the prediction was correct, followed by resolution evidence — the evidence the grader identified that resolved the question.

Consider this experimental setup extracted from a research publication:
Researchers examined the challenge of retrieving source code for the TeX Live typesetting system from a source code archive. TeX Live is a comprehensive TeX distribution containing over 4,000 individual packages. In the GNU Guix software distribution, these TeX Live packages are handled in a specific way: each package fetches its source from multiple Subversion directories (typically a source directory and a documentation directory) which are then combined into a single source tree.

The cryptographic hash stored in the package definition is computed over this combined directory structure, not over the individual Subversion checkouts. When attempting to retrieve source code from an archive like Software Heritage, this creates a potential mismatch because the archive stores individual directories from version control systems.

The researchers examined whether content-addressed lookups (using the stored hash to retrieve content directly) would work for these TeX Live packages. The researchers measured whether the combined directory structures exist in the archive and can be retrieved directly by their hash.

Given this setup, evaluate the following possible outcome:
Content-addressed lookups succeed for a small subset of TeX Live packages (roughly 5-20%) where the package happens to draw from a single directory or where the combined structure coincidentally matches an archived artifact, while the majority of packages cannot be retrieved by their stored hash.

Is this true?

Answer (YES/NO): NO